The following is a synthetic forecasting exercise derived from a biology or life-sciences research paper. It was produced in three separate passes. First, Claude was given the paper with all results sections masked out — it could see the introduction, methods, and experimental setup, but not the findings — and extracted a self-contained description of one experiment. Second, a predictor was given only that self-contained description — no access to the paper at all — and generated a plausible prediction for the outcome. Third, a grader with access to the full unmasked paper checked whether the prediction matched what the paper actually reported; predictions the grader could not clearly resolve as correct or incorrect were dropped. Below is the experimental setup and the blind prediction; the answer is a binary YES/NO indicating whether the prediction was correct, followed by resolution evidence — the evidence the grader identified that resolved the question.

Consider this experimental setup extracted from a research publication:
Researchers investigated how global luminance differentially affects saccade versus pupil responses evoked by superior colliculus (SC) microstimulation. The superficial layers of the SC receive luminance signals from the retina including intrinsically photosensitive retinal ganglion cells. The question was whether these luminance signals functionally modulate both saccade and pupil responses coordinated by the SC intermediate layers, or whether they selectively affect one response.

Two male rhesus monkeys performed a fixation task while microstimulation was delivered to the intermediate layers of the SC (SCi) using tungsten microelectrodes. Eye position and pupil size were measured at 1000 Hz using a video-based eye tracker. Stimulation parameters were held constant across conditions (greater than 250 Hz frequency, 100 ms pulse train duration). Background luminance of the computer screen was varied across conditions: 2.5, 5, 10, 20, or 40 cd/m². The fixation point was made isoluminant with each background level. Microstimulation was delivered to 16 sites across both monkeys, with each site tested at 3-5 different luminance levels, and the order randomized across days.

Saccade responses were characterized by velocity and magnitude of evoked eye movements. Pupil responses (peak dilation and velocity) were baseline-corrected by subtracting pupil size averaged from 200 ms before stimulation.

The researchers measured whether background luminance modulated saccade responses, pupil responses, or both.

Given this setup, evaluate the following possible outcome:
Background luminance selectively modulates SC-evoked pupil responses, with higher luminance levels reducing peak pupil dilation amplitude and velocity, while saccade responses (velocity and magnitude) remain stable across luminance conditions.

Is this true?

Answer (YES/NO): YES